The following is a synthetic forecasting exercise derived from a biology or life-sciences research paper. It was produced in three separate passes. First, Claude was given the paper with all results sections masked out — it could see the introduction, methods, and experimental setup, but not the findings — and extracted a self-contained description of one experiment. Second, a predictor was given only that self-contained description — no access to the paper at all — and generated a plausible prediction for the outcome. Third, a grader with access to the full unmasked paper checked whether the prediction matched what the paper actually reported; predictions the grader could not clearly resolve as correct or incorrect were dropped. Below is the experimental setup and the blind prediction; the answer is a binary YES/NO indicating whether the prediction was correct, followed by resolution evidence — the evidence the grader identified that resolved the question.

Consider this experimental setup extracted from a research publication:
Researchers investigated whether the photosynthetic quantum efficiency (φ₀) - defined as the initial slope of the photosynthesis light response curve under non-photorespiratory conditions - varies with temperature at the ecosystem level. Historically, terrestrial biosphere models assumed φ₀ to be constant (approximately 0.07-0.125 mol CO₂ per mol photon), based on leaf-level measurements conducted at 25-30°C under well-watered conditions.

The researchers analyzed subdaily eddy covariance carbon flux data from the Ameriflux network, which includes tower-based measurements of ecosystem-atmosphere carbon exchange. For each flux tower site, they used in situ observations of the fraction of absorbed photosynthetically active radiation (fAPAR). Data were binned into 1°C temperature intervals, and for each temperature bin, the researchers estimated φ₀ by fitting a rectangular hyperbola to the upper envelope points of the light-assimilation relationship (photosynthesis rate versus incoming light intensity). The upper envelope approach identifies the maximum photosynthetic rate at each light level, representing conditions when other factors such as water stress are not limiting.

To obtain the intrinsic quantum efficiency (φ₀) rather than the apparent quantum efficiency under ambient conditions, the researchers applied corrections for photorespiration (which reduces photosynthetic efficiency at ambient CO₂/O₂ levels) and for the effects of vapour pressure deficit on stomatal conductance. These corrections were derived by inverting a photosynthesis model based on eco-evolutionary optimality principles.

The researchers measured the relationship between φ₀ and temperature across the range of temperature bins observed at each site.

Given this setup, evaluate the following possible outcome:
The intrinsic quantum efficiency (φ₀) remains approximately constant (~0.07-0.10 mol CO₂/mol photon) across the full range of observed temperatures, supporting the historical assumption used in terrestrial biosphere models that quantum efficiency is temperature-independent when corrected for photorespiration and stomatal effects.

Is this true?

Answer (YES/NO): NO